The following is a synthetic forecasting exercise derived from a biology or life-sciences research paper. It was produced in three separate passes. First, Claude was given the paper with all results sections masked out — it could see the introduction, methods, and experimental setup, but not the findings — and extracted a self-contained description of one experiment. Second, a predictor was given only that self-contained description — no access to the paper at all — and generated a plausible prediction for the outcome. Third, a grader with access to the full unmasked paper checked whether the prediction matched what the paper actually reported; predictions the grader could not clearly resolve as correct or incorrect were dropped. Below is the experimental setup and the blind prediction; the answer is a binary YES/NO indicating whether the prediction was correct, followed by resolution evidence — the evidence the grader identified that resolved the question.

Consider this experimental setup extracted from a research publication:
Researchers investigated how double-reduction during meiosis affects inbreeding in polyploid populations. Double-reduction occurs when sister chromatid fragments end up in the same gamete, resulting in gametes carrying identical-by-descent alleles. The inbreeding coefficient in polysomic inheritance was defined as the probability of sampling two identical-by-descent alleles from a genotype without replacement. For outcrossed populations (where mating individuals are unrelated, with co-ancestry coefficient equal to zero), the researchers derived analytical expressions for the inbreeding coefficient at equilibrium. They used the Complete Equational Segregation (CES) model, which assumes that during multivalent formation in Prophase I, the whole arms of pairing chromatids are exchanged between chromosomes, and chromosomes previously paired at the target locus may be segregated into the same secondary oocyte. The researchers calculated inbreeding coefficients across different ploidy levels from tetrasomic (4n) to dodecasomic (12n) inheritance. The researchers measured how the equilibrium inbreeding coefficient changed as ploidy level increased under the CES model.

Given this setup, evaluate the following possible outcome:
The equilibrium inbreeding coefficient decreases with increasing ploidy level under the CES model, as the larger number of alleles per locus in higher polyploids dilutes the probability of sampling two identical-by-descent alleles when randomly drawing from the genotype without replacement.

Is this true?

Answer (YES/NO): YES